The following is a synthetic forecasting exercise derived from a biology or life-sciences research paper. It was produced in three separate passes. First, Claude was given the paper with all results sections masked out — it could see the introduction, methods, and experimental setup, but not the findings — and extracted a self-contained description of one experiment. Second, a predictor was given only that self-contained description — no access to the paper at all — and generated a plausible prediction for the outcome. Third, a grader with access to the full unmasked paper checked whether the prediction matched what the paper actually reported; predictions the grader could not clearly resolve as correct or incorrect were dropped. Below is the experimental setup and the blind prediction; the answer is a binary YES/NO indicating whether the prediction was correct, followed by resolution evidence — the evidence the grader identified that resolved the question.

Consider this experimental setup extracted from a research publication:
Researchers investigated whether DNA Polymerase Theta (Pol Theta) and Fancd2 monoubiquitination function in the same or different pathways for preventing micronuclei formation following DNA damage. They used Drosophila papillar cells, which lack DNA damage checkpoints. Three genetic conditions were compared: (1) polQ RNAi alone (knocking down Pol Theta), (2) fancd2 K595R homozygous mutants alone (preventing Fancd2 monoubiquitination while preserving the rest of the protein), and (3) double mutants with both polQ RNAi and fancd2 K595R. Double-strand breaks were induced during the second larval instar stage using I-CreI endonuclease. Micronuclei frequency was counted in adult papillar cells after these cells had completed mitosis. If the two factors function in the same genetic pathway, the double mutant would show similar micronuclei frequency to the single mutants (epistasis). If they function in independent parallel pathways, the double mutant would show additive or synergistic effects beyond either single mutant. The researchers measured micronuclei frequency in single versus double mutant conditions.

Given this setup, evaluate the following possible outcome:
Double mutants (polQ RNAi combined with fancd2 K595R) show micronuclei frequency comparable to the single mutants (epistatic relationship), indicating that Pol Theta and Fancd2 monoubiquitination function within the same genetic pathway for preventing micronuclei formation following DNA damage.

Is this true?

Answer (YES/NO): YES